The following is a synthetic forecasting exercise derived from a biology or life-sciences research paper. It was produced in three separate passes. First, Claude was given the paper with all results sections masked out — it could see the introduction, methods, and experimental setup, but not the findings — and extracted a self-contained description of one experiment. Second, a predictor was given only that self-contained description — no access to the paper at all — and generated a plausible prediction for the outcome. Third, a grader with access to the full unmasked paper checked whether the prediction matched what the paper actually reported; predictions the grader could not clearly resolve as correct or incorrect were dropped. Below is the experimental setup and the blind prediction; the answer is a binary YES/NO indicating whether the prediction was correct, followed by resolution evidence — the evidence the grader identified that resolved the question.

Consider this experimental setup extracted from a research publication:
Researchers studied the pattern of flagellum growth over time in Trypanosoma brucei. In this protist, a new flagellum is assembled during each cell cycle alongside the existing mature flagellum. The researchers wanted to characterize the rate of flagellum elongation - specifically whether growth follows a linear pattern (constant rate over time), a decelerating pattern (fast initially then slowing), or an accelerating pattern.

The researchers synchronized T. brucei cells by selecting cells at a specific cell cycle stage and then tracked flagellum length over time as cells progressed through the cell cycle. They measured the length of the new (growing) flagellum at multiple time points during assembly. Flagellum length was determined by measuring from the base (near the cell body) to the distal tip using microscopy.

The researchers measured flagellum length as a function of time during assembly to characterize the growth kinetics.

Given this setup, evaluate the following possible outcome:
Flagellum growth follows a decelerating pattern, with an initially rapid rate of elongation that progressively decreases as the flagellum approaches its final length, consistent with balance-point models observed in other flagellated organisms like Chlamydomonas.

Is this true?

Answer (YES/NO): NO